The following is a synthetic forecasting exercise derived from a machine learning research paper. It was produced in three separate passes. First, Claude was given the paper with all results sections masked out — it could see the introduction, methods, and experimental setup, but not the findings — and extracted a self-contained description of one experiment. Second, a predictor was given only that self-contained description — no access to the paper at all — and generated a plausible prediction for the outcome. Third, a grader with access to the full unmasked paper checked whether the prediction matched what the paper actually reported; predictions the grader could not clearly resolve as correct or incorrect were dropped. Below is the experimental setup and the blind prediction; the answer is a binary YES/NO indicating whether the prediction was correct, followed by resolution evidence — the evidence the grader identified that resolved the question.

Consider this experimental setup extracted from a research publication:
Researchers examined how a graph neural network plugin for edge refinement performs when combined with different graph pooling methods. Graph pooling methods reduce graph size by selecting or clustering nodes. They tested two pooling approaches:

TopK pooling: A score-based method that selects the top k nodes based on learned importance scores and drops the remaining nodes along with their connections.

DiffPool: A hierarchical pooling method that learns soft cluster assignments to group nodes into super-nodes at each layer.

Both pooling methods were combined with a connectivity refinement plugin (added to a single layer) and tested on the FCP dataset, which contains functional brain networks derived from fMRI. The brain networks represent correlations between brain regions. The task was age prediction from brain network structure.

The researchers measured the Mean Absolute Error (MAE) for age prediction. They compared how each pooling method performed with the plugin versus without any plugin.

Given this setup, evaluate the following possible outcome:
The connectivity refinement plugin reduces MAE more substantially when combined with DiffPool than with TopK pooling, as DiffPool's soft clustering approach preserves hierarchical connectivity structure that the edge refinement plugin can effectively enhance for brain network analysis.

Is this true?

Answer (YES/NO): YES